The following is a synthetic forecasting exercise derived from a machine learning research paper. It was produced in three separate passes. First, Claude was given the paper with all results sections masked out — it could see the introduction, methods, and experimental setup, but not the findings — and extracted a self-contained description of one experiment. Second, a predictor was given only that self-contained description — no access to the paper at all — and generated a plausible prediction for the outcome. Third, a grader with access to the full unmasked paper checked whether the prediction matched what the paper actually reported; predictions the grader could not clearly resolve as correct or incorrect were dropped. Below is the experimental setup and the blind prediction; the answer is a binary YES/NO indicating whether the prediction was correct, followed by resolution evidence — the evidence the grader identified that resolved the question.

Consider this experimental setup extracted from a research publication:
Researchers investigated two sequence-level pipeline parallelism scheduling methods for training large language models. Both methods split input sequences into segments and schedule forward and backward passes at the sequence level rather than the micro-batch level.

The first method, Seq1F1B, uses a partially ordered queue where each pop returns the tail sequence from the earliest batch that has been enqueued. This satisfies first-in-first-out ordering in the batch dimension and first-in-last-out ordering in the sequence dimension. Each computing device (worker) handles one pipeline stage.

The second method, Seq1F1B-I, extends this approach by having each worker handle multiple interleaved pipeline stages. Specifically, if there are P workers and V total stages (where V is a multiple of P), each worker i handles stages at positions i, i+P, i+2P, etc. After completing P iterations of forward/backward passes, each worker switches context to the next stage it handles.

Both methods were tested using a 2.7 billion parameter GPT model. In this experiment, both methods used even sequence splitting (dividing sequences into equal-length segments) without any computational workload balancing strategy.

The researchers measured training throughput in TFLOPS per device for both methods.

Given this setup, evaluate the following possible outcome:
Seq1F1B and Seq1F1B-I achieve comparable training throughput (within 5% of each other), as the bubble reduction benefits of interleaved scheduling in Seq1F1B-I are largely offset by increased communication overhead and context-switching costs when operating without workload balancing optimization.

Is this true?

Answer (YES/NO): NO